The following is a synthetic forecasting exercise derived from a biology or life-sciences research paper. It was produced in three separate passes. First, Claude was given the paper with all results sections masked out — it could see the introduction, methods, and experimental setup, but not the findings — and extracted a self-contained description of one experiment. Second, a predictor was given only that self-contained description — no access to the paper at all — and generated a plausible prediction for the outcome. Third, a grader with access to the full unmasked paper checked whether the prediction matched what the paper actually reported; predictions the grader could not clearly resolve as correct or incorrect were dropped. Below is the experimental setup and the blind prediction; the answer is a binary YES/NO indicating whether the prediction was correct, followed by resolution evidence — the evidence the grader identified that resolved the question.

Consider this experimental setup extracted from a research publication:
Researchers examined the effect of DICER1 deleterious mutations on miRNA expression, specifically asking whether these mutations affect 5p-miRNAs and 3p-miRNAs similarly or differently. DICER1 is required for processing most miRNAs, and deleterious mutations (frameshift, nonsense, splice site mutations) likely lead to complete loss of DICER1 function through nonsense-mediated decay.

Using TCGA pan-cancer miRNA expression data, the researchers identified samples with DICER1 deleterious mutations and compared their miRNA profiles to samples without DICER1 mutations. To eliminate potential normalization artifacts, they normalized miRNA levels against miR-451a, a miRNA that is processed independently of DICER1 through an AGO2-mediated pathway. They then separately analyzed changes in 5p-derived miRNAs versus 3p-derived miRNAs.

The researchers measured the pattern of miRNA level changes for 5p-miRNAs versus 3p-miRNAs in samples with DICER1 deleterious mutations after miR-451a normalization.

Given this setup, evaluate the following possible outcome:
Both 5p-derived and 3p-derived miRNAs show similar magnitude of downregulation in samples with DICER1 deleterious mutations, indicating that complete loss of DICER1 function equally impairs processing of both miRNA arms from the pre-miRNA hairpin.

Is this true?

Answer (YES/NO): NO